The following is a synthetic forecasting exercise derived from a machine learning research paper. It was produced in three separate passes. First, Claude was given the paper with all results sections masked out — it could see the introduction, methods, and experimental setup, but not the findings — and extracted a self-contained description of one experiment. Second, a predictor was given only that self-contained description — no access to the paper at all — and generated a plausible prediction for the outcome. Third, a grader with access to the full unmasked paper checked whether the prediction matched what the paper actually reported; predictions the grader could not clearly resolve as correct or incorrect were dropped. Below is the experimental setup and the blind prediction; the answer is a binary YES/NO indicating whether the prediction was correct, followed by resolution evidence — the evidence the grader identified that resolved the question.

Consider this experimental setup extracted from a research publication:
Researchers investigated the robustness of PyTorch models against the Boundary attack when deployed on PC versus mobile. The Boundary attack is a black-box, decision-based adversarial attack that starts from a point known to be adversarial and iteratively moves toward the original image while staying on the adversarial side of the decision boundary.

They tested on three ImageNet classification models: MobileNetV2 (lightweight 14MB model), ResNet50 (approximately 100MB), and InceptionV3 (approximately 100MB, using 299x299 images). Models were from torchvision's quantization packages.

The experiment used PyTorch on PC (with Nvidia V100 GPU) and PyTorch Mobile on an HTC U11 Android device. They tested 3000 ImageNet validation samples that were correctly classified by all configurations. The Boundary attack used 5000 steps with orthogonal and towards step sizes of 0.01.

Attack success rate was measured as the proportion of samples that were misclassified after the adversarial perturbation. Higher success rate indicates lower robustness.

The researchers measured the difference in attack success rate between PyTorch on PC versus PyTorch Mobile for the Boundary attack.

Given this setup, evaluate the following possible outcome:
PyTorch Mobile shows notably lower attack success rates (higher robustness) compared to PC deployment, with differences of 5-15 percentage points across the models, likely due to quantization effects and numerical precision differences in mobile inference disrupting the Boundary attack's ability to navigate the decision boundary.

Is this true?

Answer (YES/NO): NO